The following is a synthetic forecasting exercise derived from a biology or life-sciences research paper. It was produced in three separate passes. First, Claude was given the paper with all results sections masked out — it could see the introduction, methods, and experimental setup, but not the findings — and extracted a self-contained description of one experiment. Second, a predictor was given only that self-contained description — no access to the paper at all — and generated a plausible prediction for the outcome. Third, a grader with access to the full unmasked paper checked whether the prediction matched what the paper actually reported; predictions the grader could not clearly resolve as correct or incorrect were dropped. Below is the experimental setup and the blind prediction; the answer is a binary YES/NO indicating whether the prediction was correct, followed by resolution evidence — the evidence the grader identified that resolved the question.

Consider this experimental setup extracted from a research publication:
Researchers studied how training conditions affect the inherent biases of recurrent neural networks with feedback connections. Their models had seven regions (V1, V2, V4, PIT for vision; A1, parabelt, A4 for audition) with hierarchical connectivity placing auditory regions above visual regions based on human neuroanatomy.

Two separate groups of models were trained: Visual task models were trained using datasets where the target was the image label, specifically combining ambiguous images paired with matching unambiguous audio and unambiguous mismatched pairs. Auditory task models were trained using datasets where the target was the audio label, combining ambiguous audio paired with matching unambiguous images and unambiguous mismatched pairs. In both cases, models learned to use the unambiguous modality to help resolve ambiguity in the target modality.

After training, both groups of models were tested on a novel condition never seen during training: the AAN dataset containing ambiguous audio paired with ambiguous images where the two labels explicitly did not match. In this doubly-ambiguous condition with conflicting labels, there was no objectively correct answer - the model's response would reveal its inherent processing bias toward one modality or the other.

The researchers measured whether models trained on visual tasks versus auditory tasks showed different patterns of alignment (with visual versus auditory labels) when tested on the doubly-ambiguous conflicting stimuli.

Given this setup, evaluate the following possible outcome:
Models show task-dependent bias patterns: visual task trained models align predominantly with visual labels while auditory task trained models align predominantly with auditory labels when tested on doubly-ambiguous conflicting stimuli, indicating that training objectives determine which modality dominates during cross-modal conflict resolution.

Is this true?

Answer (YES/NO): NO